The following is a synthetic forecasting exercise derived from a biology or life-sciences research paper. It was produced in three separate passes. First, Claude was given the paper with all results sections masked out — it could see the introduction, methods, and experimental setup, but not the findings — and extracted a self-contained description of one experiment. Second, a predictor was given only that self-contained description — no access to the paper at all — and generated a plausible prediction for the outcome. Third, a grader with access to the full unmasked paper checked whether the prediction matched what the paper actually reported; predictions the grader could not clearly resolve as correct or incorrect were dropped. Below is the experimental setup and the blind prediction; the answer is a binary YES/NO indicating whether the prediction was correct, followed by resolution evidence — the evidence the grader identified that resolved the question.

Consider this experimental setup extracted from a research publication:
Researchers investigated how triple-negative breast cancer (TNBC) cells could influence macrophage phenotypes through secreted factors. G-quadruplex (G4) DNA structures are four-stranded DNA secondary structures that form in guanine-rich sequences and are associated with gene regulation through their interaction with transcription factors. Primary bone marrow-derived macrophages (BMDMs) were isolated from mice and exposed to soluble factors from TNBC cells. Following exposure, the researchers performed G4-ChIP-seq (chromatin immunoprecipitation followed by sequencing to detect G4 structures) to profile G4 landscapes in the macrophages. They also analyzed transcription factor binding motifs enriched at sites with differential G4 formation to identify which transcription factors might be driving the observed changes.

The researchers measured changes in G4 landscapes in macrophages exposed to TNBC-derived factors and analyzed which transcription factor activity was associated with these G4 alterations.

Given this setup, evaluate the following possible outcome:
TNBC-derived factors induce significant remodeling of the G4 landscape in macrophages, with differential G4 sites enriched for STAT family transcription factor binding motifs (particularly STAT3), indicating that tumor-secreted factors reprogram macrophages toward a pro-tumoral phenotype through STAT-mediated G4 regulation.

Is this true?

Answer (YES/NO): NO